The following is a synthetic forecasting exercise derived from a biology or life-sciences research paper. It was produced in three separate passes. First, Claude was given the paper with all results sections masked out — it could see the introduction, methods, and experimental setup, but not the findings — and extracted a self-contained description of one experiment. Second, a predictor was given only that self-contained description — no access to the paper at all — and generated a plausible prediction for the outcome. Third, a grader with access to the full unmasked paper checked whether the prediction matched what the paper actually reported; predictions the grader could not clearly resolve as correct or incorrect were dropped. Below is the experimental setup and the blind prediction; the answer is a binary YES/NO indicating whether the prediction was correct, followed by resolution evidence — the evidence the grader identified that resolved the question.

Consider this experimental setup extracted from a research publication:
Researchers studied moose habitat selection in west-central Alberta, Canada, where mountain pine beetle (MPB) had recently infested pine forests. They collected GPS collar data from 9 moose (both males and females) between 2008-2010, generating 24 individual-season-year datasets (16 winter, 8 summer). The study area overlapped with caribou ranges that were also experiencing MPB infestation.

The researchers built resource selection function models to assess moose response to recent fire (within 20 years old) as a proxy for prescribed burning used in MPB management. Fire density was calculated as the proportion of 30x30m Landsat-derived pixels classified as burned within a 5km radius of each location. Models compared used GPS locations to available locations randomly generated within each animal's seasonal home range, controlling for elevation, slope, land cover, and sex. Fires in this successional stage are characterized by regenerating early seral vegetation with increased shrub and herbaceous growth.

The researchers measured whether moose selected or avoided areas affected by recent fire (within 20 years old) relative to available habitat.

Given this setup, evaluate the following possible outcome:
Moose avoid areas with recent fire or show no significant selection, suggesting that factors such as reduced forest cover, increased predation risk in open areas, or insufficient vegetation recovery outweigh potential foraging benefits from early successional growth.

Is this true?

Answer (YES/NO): NO